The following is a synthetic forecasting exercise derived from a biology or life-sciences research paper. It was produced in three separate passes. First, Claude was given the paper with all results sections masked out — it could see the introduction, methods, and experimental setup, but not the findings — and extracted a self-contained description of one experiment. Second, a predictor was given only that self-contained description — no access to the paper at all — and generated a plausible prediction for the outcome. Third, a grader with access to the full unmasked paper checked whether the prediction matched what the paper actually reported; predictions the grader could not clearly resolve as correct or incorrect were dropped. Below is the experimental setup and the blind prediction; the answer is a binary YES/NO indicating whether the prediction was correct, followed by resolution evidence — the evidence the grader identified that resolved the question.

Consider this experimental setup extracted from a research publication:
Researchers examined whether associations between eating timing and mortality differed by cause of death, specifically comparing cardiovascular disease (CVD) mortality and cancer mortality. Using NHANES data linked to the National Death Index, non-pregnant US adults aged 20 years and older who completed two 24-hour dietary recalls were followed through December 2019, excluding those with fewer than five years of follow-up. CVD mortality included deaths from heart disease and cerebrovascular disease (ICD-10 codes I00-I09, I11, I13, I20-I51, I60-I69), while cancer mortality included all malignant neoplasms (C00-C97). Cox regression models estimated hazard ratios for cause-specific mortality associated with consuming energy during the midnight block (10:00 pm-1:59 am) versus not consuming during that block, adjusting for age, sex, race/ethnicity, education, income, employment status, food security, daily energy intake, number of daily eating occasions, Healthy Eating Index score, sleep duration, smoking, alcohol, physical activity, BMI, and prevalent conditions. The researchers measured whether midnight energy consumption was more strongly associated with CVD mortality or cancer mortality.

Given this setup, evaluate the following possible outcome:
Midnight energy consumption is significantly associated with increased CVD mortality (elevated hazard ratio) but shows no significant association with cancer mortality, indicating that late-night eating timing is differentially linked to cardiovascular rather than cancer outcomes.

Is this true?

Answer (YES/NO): YES